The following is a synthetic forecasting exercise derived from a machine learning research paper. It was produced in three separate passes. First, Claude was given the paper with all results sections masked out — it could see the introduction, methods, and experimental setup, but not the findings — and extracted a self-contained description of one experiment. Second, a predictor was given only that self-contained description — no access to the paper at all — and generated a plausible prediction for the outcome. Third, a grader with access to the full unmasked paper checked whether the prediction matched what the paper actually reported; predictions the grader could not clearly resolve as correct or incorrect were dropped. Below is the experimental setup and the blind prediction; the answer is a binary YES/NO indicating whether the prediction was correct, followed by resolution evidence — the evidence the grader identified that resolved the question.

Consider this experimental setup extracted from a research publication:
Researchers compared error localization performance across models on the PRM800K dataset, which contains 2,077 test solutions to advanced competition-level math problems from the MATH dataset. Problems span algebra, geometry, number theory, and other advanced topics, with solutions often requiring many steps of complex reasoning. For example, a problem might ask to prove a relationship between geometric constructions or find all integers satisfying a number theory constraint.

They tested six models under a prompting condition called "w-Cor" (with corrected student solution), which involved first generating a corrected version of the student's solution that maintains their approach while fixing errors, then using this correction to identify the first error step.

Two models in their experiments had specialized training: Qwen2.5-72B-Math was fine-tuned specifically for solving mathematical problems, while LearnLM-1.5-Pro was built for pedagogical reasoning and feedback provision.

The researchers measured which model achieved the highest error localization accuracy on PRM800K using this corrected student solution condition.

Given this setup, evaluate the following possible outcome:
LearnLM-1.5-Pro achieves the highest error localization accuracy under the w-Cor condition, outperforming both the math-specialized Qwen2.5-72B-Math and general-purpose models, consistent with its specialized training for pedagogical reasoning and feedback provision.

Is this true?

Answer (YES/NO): YES